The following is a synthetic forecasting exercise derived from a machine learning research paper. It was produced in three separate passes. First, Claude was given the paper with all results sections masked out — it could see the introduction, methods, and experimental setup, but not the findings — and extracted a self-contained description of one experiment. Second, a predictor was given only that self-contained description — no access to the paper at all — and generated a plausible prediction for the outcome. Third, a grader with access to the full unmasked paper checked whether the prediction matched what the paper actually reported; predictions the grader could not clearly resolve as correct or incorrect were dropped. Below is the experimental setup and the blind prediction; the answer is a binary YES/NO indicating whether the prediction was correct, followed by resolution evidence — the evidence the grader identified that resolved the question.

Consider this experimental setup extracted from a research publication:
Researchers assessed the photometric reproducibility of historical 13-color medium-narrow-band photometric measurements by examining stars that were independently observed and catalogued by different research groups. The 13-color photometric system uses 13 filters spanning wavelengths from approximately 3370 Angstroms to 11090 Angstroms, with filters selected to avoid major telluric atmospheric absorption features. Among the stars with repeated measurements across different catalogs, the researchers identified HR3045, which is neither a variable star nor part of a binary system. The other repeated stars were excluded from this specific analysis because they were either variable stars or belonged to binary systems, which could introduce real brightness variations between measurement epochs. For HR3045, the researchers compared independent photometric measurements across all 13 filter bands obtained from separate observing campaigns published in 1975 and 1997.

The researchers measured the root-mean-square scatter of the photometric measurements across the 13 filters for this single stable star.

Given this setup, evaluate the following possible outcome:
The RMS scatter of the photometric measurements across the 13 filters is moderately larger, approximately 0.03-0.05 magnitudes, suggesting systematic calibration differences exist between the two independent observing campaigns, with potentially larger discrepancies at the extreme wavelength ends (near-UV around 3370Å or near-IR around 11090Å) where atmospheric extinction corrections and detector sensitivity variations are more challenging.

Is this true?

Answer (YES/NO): NO